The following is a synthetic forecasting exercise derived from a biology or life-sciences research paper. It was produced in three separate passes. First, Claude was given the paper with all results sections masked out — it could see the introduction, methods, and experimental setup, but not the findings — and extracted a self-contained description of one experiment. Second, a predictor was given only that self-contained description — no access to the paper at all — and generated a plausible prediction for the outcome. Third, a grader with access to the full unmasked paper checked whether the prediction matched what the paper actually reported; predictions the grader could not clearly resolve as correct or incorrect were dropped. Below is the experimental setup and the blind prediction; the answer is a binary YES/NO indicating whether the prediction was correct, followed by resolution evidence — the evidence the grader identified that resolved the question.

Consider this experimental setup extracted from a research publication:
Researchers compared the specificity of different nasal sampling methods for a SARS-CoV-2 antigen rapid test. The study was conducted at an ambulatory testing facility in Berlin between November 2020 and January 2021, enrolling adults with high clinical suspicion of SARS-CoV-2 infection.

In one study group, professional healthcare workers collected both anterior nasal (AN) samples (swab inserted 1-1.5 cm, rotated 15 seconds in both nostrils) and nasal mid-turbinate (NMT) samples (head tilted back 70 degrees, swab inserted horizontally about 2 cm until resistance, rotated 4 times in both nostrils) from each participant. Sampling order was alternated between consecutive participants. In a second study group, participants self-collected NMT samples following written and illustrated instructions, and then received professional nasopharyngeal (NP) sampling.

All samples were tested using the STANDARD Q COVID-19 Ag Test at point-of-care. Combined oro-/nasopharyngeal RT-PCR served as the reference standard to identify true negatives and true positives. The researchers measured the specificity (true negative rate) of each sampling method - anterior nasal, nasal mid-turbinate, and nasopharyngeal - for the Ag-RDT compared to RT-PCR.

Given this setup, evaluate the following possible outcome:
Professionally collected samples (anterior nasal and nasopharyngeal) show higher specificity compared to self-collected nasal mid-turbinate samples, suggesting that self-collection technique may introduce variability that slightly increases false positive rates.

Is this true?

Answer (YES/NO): NO